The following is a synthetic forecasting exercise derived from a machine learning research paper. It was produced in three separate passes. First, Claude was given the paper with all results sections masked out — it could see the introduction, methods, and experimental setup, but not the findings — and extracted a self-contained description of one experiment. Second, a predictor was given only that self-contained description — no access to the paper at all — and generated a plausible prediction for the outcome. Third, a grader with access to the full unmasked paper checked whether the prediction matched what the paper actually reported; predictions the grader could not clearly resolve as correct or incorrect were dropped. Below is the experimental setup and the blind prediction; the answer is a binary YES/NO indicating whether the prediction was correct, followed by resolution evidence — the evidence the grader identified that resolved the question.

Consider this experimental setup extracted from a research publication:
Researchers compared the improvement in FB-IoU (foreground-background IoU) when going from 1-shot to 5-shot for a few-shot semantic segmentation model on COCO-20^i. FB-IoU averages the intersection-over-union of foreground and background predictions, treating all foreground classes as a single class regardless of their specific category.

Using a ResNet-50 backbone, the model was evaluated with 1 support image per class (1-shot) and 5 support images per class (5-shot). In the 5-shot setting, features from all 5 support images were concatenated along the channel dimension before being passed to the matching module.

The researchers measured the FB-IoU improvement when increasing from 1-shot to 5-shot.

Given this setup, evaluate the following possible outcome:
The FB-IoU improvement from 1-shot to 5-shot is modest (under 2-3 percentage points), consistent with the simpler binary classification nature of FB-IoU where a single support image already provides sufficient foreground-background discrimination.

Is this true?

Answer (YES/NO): NO